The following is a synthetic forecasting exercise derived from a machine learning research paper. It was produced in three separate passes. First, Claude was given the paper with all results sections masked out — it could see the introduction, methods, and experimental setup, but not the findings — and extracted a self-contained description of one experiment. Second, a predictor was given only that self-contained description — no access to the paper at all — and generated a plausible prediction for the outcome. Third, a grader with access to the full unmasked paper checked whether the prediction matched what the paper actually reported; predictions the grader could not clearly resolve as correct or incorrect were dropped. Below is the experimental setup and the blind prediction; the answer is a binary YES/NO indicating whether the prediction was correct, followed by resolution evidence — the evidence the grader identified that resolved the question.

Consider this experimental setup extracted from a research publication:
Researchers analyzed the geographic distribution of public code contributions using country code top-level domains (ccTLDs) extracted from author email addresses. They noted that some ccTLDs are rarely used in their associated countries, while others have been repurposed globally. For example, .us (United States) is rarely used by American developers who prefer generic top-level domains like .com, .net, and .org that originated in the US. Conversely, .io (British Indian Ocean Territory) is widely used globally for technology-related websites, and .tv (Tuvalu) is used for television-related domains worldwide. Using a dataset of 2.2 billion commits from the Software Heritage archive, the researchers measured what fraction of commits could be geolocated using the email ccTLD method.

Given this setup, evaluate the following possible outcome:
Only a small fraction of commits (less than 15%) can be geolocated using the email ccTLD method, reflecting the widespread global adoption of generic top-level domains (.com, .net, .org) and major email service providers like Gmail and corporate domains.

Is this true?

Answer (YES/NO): YES